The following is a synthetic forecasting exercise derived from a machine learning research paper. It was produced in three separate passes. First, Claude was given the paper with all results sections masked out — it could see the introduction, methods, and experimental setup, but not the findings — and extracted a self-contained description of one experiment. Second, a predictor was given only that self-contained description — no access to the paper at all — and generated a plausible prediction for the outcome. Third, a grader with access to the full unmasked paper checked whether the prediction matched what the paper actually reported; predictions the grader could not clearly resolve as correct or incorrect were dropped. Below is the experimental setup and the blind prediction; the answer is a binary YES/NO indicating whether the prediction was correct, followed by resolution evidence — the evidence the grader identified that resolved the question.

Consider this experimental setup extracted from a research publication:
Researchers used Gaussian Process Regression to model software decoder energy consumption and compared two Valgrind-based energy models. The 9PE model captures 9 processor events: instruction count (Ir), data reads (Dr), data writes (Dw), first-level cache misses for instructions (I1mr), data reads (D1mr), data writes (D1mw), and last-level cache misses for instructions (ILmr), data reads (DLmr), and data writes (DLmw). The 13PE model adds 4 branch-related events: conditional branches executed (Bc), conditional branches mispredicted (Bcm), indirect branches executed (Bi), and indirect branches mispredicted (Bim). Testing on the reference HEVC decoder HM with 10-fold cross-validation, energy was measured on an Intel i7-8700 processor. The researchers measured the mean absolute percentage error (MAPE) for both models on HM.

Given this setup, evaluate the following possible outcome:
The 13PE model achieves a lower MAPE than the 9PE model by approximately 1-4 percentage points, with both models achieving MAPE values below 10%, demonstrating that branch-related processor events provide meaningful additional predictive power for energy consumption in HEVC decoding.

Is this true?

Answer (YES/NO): YES